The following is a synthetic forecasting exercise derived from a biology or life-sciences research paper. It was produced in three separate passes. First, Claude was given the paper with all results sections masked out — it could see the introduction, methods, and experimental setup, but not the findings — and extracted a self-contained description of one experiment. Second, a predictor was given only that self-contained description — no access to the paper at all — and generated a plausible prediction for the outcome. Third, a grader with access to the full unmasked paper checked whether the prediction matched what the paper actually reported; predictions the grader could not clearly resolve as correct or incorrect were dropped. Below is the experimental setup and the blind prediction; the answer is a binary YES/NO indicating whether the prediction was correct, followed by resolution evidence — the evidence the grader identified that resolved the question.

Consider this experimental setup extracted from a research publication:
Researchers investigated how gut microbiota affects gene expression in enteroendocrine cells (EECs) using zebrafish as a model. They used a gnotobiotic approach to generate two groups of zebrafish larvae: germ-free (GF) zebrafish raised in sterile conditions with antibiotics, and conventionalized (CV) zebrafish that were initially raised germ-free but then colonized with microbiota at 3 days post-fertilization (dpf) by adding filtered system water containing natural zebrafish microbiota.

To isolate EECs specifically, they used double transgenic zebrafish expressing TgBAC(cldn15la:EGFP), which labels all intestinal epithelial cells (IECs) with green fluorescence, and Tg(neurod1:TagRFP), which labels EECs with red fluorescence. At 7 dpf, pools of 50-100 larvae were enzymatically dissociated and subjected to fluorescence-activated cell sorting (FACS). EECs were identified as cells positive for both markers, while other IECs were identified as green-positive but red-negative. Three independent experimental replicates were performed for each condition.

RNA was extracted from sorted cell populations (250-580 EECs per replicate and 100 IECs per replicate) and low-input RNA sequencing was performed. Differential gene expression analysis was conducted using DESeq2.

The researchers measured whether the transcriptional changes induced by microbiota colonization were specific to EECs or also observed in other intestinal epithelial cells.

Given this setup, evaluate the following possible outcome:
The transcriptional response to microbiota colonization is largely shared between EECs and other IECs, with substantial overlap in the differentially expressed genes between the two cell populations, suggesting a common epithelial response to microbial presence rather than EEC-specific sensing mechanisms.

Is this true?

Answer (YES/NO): NO